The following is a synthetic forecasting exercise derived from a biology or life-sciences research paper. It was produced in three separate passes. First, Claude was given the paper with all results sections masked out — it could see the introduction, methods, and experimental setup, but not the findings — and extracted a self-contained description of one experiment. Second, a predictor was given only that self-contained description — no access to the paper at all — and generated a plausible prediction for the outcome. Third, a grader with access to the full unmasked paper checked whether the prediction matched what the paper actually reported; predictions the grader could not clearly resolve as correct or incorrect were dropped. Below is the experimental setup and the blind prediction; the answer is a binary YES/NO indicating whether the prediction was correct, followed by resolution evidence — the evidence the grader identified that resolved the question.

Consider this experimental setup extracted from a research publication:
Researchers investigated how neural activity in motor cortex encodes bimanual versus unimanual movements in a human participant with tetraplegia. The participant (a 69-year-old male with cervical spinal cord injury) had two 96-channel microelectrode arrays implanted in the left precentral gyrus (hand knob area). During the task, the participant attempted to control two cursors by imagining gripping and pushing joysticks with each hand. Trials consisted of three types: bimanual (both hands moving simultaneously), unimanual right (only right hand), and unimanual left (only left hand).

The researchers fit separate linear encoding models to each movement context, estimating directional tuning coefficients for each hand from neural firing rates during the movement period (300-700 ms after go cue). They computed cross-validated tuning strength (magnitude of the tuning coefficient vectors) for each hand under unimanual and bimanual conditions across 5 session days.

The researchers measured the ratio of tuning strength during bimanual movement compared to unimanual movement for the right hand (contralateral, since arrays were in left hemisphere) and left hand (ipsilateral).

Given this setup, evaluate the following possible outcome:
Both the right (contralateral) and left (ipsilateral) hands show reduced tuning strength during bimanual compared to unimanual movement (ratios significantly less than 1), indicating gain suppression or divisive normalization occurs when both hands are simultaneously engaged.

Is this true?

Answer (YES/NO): NO